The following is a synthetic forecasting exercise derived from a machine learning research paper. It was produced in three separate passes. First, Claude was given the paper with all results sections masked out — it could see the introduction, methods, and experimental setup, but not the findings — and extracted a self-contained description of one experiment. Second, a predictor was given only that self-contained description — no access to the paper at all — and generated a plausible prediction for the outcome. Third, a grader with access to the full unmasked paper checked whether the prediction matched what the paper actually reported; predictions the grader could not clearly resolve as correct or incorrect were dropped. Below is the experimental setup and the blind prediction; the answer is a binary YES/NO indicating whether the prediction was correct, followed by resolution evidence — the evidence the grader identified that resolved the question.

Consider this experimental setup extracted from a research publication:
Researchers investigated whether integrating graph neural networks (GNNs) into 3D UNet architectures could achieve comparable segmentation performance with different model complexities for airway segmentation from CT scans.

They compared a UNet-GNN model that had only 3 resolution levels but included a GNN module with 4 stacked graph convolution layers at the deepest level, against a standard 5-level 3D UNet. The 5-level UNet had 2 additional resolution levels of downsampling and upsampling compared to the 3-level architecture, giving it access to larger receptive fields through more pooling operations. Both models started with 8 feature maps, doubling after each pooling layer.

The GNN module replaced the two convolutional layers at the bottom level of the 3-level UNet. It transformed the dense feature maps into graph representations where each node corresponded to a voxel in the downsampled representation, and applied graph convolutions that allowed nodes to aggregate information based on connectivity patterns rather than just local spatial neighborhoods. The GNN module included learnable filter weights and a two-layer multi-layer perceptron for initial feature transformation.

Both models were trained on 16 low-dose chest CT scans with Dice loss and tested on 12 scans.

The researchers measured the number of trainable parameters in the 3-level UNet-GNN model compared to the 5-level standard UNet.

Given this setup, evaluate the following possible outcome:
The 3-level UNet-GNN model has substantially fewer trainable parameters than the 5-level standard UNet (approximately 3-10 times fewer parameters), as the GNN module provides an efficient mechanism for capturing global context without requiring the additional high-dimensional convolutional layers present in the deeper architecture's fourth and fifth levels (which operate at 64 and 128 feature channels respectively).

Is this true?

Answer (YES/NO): NO